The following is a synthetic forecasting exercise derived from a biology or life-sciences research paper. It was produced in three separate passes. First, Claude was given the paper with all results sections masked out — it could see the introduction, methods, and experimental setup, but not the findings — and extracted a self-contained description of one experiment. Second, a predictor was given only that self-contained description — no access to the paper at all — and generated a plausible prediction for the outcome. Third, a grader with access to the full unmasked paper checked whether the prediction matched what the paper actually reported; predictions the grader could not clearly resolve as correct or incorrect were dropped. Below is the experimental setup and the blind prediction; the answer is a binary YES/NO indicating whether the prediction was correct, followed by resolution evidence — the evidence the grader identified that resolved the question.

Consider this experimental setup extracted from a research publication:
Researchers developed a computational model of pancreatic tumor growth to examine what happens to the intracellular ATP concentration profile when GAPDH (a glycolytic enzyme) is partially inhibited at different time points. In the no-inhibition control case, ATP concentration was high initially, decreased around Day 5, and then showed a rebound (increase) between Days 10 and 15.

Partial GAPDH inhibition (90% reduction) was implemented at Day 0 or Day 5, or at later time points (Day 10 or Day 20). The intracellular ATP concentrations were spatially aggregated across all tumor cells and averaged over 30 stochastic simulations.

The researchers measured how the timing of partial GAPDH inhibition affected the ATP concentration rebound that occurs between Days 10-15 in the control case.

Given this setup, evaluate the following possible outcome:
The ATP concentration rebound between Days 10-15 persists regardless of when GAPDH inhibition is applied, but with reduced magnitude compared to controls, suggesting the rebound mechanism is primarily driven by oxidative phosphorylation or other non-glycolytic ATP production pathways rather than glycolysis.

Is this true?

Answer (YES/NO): NO